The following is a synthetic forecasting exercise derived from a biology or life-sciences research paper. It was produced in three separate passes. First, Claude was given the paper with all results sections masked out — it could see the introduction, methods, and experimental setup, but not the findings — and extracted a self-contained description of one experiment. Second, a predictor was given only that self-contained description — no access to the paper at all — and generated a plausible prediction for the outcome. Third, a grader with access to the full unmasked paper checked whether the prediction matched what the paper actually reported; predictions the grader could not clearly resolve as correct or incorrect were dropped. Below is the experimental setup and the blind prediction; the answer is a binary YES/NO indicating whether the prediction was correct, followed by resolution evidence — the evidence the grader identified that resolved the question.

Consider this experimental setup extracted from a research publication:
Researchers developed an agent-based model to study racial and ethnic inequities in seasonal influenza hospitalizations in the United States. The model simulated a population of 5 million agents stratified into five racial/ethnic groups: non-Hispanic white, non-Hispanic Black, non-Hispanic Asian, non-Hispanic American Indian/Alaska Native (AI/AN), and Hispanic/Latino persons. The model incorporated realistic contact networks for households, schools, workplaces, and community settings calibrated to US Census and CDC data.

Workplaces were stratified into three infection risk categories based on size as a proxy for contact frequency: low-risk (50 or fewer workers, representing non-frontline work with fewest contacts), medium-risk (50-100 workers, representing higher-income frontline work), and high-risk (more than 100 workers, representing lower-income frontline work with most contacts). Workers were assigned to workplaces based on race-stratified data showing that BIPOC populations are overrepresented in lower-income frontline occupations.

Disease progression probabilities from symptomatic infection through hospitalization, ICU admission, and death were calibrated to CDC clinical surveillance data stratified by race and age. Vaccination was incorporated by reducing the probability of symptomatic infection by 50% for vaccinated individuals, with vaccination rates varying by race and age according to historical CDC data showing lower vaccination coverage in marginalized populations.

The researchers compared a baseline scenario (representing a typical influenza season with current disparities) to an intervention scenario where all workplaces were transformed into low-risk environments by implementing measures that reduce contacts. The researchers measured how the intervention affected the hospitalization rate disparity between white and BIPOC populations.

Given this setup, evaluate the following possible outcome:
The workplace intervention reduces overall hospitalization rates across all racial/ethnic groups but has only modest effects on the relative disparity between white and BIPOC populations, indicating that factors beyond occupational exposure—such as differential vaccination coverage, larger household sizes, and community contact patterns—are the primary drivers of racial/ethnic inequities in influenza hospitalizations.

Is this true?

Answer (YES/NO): NO